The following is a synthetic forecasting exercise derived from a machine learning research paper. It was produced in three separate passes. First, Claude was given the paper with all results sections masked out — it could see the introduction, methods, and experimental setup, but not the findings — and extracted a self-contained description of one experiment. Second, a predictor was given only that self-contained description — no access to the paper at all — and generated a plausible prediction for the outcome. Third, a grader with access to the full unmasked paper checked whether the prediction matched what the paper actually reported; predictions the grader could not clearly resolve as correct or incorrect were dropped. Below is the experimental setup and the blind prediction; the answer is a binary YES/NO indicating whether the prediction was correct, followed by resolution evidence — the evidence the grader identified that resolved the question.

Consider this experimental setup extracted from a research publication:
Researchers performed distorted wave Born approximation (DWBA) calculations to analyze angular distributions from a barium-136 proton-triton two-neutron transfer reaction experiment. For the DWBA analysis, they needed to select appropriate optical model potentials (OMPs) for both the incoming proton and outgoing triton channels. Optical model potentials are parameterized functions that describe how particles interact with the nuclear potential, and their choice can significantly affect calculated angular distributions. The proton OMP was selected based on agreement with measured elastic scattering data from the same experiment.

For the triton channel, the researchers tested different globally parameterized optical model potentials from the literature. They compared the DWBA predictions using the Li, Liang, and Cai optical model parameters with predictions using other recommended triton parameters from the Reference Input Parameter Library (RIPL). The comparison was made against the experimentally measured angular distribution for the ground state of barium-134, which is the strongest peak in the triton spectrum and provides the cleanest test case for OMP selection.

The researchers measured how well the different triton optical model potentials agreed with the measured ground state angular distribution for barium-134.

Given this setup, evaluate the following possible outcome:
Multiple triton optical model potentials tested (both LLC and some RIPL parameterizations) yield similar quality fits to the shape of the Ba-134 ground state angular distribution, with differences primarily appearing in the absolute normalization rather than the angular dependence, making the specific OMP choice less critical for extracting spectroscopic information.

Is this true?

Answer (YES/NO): NO